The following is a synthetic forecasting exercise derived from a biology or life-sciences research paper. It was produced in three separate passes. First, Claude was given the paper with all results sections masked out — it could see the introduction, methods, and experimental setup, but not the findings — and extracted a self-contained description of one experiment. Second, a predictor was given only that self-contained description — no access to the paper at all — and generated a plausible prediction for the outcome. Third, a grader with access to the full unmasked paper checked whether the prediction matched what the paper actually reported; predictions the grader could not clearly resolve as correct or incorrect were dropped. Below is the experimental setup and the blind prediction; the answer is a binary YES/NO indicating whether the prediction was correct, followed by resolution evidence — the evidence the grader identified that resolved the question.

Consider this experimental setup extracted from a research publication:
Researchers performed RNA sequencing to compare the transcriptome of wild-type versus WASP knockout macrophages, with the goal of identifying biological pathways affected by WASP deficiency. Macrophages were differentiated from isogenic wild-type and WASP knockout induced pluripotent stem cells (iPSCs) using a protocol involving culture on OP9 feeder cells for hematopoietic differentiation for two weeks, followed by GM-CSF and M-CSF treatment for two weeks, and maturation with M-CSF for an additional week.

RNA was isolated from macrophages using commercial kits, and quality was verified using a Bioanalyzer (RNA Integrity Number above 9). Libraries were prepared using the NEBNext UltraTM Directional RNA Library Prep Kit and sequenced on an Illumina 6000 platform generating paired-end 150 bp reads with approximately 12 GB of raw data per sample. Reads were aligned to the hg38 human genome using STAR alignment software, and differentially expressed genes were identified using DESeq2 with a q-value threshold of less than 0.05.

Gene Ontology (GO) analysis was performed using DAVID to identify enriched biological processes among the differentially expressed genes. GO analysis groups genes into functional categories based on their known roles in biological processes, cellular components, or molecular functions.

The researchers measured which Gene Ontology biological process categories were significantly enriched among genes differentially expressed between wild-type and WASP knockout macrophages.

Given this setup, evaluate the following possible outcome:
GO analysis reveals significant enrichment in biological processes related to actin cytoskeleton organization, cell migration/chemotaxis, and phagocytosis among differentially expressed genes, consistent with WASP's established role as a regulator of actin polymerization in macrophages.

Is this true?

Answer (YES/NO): NO